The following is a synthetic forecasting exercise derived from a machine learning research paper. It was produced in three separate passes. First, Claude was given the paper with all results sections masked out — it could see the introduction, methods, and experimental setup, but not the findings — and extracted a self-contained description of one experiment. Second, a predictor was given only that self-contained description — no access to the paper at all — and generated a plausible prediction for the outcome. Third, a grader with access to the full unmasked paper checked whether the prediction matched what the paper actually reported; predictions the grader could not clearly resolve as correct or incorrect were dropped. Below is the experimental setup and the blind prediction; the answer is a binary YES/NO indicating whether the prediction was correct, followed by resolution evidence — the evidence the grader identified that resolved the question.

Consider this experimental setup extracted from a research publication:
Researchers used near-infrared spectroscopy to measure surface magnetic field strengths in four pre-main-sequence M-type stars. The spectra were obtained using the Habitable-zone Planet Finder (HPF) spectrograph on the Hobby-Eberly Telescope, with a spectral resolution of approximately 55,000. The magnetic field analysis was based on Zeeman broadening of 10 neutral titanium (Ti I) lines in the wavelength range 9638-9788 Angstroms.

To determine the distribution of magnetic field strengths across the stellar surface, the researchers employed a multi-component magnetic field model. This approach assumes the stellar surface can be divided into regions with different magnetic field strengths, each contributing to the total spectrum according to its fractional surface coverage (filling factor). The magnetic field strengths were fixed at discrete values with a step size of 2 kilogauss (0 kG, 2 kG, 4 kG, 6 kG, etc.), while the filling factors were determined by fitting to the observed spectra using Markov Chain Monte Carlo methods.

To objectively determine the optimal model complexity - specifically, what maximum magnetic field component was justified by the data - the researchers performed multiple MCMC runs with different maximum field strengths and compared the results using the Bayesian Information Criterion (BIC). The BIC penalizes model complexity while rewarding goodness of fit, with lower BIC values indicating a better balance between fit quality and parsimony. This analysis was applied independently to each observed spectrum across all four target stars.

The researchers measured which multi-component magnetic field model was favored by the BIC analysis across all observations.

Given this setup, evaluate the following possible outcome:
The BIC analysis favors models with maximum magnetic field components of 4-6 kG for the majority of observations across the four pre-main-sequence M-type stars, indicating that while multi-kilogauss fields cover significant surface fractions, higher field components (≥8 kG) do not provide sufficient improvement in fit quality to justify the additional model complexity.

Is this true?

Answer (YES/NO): YES